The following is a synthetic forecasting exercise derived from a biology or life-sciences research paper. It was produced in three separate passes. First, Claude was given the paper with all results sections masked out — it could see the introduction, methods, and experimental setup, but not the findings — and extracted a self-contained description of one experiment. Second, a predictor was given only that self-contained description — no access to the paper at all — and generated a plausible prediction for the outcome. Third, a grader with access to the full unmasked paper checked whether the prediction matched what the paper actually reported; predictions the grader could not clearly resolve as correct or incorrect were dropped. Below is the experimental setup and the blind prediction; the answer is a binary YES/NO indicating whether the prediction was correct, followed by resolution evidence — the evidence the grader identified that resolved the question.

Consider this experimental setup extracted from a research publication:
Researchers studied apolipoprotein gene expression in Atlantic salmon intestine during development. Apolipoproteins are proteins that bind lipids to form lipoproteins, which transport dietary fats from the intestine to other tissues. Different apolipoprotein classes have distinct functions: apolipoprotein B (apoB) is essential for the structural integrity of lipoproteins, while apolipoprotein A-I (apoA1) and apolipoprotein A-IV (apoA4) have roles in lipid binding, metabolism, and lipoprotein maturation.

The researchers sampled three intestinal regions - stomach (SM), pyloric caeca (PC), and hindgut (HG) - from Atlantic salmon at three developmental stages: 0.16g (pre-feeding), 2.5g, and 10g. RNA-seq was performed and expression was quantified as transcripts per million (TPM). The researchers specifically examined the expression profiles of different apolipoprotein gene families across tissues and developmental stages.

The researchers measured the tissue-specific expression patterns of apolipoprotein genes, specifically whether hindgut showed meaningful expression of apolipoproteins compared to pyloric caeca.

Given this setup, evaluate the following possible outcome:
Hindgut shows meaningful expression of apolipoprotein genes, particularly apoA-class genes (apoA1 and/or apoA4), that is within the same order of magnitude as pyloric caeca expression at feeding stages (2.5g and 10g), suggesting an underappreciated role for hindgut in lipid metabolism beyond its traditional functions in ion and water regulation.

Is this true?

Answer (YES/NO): NO